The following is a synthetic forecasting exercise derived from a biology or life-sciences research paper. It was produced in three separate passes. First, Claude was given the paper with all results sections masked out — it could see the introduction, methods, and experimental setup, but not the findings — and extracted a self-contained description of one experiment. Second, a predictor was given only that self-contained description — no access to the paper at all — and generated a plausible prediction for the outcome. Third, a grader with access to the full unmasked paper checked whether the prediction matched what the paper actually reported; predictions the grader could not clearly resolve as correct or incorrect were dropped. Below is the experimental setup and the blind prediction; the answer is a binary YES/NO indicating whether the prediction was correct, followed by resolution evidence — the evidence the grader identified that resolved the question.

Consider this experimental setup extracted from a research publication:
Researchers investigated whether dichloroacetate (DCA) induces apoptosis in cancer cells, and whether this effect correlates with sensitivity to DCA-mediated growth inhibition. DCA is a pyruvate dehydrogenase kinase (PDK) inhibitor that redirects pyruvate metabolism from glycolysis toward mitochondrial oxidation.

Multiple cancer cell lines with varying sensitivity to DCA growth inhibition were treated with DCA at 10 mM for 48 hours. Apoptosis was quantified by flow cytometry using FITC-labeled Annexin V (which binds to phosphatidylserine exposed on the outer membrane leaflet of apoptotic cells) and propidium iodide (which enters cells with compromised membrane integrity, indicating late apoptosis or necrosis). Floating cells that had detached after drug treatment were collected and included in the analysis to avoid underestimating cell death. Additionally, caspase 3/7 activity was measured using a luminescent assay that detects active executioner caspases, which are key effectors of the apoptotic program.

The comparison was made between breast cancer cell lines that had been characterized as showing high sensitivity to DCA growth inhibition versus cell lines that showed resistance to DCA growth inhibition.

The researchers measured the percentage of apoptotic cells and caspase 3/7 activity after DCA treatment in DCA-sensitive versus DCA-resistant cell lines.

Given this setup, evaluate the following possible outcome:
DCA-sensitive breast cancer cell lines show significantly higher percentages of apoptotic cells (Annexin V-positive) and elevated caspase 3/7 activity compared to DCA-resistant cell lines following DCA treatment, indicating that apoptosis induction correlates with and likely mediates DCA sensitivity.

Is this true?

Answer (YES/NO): NO